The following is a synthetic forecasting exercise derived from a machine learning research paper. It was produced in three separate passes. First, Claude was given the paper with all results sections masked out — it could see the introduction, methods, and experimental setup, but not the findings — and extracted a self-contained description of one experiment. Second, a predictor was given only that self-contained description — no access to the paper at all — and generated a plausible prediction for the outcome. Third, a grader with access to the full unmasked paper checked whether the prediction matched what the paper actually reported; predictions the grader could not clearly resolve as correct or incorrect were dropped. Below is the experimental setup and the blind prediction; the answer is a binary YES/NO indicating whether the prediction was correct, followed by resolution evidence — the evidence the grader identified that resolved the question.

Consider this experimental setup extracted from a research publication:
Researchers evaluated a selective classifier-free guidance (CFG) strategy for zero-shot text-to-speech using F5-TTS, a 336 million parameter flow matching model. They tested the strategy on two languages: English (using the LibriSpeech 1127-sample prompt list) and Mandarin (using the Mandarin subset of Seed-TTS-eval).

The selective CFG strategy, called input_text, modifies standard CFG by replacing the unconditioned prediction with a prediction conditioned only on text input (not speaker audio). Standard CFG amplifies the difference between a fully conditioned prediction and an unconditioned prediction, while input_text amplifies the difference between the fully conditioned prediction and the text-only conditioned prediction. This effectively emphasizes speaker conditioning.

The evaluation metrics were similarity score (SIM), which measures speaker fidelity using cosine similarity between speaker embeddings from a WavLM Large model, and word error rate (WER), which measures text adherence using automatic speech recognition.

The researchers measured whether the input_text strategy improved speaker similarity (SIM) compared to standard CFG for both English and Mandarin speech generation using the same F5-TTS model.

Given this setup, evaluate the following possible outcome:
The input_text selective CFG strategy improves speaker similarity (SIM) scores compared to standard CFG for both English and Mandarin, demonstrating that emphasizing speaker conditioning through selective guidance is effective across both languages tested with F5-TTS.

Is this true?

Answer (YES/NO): NO